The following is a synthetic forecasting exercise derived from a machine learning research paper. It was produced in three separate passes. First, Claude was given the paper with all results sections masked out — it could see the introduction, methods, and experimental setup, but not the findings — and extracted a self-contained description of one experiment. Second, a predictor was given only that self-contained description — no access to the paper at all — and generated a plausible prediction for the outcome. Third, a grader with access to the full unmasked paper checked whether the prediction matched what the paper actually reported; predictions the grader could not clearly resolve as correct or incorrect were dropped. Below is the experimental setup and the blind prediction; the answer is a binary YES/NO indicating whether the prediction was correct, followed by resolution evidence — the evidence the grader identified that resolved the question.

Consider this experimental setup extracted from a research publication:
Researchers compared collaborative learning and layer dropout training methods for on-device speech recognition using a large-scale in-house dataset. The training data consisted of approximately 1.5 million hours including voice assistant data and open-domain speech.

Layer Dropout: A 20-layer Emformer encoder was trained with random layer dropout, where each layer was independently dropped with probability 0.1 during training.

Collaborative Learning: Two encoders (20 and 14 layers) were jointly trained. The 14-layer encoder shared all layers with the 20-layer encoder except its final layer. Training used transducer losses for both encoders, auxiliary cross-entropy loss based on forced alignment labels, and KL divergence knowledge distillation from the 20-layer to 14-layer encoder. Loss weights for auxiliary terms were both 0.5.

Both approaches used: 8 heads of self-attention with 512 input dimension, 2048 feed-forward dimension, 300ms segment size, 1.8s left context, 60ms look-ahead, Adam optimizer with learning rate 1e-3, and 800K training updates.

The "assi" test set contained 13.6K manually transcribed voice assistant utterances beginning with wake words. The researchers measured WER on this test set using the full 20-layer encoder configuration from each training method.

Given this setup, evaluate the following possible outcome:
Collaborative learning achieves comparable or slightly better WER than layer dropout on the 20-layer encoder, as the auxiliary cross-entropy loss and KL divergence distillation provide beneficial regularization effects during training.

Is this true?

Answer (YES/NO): NO